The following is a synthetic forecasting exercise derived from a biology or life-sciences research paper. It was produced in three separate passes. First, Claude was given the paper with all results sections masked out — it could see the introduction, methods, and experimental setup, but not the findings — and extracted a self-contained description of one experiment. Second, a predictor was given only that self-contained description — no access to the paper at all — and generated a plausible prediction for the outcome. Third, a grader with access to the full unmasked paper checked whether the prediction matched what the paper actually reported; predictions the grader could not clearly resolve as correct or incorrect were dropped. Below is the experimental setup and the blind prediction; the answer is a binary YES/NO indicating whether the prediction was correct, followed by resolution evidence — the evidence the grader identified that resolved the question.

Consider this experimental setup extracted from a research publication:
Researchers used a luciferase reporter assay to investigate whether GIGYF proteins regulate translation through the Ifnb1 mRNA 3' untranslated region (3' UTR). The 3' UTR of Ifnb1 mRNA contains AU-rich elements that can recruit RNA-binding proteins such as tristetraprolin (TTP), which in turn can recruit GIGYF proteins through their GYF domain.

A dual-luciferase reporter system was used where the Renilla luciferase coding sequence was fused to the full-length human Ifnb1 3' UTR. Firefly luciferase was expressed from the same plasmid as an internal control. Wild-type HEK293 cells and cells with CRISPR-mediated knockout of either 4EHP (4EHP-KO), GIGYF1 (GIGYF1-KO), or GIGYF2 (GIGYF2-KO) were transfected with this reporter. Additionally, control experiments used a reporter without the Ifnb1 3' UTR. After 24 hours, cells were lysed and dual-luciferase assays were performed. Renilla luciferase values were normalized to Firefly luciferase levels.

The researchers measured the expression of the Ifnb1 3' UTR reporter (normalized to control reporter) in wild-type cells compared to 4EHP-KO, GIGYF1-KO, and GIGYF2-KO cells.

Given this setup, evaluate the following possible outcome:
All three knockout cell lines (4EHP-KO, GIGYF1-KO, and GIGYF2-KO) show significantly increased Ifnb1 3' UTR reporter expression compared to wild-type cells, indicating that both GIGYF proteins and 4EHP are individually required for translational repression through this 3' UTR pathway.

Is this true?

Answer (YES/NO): NO